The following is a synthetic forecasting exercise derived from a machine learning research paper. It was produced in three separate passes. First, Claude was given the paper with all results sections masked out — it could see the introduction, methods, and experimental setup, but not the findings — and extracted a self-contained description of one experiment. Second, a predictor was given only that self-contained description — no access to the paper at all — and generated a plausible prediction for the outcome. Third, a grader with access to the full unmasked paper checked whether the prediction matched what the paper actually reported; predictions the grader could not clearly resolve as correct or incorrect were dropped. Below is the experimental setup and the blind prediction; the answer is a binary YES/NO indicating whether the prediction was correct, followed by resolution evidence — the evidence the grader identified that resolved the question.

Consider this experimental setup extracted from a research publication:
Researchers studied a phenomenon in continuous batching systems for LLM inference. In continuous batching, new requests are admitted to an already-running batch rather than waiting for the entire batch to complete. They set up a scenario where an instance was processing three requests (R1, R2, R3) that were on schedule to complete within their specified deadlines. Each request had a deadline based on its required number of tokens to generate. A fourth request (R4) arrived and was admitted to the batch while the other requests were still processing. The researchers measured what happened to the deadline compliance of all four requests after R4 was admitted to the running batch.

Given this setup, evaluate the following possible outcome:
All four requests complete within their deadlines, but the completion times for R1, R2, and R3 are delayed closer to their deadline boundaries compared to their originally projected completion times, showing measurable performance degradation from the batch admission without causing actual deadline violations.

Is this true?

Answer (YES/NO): NO